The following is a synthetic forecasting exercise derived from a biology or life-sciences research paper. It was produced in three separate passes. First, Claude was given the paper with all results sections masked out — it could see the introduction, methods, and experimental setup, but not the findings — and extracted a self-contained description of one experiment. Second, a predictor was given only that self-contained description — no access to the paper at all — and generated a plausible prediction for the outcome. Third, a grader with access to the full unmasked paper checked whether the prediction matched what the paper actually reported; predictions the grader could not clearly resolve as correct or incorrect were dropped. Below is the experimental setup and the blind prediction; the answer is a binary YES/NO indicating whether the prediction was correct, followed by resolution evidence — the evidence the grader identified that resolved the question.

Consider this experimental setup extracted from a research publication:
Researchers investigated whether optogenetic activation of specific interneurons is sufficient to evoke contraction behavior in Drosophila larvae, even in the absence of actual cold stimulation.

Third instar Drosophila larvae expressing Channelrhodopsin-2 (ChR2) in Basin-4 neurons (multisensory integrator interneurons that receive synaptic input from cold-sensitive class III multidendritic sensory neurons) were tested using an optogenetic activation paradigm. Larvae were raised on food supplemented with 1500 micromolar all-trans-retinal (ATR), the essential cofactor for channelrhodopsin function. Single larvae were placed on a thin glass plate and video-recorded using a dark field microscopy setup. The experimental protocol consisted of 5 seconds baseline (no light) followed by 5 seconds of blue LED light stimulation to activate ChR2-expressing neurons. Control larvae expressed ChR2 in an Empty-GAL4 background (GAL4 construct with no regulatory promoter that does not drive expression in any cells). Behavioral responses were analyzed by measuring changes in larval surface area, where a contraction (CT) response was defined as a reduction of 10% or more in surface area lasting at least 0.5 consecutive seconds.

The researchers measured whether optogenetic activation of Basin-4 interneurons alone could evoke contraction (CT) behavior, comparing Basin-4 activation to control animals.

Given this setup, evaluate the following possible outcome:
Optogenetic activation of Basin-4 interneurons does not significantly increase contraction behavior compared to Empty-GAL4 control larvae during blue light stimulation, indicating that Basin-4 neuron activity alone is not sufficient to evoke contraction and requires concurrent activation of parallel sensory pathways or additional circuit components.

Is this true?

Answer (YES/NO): YES